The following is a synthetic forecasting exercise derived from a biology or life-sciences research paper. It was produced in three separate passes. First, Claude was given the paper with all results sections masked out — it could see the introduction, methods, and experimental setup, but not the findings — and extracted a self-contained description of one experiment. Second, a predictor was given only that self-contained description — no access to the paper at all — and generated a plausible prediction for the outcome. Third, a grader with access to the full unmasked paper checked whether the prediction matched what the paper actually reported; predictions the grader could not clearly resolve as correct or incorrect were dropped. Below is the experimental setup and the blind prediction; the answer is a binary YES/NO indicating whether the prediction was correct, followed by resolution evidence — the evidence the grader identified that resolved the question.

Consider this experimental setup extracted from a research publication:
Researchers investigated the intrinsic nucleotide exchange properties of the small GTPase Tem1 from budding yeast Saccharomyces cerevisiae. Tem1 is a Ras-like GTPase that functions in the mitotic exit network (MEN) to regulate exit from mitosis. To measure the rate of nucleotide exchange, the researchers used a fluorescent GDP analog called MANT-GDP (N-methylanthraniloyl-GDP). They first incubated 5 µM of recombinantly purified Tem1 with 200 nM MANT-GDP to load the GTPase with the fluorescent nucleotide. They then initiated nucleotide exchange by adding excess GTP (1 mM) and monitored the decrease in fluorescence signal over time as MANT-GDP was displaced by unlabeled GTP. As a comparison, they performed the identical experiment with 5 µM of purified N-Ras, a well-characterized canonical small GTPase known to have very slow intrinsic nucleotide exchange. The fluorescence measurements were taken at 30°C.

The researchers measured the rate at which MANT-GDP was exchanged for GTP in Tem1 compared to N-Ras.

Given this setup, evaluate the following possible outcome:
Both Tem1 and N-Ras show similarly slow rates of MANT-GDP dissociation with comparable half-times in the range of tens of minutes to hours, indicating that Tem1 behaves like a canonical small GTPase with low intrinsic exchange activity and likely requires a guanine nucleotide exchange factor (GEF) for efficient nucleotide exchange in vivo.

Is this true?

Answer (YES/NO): NO